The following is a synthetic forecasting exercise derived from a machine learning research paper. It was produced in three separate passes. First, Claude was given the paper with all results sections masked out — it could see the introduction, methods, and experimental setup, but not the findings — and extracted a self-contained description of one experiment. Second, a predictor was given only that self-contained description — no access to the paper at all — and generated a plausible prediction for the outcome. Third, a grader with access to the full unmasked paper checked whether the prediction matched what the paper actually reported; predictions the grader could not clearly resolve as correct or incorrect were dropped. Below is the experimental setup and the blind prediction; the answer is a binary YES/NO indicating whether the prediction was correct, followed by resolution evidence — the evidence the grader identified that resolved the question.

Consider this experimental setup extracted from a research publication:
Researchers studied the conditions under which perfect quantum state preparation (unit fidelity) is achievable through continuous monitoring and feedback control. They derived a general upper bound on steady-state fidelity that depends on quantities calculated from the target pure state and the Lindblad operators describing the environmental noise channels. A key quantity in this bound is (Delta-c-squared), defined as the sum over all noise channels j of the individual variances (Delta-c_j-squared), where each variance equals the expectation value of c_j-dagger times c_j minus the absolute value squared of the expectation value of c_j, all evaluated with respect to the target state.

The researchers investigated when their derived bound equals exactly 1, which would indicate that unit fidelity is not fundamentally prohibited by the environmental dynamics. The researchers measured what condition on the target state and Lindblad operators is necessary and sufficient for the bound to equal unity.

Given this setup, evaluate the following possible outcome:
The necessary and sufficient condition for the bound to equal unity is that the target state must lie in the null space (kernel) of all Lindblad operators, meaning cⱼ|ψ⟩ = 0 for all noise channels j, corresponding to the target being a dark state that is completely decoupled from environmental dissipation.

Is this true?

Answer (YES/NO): NO